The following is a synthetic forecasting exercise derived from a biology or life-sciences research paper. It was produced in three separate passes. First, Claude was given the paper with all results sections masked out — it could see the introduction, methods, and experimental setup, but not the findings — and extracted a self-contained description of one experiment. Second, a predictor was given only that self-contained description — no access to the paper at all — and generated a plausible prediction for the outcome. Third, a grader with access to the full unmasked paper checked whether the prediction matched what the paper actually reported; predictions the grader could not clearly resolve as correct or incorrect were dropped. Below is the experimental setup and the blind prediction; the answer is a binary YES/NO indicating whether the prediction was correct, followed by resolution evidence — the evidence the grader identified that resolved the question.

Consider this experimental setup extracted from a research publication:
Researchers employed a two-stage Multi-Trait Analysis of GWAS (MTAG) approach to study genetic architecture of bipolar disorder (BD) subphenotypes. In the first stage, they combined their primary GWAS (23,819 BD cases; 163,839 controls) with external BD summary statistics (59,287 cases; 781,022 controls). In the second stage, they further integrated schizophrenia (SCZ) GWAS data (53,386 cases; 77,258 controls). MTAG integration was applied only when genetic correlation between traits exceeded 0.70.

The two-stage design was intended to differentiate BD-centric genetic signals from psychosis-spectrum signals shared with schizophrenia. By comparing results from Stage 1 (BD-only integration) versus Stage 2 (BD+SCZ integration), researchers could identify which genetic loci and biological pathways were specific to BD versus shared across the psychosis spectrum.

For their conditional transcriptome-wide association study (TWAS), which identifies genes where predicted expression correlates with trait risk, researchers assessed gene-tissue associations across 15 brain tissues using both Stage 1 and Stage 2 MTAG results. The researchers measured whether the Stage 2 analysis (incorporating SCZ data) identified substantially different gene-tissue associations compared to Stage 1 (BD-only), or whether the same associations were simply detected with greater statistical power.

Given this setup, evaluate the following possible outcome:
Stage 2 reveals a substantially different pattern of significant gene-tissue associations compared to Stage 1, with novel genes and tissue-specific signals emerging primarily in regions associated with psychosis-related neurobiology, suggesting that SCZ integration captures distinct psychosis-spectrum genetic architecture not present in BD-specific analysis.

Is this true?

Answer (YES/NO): YES